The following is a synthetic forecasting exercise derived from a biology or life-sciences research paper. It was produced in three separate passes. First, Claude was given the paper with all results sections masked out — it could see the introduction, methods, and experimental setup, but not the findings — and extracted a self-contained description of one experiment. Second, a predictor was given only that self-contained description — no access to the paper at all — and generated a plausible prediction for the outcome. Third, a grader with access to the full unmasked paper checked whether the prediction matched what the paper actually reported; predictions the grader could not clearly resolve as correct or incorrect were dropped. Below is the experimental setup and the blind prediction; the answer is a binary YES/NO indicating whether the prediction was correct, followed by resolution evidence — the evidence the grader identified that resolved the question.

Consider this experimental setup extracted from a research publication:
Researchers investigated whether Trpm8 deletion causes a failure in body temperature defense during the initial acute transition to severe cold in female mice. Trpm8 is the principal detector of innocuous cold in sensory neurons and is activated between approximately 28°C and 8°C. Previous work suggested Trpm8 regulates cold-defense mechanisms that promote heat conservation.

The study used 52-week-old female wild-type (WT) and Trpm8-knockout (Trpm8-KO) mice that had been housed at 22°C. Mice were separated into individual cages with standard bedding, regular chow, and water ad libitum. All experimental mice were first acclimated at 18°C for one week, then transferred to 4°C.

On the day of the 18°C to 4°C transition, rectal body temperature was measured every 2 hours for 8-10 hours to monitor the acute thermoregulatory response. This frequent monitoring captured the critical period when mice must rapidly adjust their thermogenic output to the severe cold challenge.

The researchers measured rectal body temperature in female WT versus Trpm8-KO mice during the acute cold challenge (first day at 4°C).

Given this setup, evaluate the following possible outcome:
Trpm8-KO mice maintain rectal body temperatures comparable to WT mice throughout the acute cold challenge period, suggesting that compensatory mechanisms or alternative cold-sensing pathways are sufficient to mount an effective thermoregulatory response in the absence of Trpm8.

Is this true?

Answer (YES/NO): YES